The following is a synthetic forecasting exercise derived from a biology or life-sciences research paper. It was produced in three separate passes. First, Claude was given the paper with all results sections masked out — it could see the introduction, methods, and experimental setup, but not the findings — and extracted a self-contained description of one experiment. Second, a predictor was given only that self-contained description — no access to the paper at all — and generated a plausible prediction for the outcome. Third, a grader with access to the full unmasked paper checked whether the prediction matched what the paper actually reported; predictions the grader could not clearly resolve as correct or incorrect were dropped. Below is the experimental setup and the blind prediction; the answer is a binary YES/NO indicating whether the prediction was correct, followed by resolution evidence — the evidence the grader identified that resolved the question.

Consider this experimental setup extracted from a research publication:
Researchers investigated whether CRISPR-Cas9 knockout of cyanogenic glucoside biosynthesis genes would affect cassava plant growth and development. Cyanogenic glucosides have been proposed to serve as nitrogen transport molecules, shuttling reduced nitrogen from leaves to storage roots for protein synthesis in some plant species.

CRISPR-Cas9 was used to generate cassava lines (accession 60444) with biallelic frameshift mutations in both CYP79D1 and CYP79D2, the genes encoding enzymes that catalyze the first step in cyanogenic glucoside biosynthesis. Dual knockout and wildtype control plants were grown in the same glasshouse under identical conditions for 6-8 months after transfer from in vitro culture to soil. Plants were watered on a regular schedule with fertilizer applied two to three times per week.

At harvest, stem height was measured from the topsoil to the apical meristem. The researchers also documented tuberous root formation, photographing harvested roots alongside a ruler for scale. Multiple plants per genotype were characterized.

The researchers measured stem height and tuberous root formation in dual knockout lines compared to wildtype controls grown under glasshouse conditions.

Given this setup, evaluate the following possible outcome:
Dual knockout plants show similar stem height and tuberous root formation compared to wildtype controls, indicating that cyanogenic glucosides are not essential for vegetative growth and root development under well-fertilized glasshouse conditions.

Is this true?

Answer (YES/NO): YES